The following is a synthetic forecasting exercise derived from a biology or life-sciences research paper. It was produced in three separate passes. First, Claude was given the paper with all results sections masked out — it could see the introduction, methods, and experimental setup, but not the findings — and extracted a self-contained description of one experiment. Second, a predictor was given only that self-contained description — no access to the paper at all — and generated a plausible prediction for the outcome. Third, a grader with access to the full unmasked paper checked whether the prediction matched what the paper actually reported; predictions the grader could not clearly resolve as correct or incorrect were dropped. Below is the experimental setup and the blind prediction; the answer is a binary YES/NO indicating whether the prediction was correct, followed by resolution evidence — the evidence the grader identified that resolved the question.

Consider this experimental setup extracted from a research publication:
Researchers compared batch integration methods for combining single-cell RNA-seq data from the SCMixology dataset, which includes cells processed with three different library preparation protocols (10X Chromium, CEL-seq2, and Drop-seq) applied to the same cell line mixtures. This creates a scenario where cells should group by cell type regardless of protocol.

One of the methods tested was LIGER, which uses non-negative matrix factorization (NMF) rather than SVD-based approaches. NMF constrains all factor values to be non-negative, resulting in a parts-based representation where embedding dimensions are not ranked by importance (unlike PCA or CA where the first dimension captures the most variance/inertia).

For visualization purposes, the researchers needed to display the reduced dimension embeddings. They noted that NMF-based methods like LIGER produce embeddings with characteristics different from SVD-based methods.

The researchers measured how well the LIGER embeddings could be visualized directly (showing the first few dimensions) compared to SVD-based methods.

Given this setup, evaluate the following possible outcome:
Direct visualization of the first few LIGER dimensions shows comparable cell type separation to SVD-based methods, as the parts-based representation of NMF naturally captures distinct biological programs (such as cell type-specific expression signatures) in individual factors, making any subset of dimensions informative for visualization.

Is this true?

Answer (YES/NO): NO